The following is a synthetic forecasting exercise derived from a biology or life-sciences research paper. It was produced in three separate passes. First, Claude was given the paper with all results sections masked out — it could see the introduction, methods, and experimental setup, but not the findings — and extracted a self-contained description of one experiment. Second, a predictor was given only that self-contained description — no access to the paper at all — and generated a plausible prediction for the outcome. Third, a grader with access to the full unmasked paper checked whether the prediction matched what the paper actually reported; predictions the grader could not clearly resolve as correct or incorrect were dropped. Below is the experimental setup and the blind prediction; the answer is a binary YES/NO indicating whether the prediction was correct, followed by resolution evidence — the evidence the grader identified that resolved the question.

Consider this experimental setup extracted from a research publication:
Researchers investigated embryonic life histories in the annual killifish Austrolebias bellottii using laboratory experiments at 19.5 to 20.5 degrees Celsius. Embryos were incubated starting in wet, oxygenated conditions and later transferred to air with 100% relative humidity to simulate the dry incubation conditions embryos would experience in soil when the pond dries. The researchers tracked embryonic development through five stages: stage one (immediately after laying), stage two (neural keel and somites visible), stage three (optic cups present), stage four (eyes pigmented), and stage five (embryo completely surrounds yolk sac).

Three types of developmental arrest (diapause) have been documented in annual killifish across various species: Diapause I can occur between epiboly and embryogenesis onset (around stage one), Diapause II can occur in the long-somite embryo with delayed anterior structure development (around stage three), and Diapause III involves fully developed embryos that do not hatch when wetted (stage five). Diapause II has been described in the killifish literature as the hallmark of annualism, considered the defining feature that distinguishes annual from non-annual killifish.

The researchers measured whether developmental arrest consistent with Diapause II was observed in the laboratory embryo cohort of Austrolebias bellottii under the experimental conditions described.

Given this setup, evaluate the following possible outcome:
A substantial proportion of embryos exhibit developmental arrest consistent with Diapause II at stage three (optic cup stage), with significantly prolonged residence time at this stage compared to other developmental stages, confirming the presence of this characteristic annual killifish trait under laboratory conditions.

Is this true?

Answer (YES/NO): NO